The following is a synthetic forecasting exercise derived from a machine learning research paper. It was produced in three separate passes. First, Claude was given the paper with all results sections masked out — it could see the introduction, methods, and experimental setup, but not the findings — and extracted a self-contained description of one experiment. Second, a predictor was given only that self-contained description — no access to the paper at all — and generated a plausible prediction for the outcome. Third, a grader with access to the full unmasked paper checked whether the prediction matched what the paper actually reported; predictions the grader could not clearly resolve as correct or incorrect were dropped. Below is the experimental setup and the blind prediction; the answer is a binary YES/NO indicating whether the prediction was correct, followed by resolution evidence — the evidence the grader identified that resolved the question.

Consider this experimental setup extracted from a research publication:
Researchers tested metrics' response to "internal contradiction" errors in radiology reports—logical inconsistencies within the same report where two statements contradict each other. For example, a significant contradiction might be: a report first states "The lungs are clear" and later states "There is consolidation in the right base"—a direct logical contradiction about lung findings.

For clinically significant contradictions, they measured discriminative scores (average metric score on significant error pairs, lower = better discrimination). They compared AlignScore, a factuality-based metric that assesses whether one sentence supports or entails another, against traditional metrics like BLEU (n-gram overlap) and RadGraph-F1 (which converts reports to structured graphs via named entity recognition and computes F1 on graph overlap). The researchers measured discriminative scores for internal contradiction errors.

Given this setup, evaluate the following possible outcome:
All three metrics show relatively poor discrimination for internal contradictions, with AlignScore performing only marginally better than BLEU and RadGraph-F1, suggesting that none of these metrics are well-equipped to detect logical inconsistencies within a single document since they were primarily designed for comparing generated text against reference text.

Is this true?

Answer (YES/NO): NO